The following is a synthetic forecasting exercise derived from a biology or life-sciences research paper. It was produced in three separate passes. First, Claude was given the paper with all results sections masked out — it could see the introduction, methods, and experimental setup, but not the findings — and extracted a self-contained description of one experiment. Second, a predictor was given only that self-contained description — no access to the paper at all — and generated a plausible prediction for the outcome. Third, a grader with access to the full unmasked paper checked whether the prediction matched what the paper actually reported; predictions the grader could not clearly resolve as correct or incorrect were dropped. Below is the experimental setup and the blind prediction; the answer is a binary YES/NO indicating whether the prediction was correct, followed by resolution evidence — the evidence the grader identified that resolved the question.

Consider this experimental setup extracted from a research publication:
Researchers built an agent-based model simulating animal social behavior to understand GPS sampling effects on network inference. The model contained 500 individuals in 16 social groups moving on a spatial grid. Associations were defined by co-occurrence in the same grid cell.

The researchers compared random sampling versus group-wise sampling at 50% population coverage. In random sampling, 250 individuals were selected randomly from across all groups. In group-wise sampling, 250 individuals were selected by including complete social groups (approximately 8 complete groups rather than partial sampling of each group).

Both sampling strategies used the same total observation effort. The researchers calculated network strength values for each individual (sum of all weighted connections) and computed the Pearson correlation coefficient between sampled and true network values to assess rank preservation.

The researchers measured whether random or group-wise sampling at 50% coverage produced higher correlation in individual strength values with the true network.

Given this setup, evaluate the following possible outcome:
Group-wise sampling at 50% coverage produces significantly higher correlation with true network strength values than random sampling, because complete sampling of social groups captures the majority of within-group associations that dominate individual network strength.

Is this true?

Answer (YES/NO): YES